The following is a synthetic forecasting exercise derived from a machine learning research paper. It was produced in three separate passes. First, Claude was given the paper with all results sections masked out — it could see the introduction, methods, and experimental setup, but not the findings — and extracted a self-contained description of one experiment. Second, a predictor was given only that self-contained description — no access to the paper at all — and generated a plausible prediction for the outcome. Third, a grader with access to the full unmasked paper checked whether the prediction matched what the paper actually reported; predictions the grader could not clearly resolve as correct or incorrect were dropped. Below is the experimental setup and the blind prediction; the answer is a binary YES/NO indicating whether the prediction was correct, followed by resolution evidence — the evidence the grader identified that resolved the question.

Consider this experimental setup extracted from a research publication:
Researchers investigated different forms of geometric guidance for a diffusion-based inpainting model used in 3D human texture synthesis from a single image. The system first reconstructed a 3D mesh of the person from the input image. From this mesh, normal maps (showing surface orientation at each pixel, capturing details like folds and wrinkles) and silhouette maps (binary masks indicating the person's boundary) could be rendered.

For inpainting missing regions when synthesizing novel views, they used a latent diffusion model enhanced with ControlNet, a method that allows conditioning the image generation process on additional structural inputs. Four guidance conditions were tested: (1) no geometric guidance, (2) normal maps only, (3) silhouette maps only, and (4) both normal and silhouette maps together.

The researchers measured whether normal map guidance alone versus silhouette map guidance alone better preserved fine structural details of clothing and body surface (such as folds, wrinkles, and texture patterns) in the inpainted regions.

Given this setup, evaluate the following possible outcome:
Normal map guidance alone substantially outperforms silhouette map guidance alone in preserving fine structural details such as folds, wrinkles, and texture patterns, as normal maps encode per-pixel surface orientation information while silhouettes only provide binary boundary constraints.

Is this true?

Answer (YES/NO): YES